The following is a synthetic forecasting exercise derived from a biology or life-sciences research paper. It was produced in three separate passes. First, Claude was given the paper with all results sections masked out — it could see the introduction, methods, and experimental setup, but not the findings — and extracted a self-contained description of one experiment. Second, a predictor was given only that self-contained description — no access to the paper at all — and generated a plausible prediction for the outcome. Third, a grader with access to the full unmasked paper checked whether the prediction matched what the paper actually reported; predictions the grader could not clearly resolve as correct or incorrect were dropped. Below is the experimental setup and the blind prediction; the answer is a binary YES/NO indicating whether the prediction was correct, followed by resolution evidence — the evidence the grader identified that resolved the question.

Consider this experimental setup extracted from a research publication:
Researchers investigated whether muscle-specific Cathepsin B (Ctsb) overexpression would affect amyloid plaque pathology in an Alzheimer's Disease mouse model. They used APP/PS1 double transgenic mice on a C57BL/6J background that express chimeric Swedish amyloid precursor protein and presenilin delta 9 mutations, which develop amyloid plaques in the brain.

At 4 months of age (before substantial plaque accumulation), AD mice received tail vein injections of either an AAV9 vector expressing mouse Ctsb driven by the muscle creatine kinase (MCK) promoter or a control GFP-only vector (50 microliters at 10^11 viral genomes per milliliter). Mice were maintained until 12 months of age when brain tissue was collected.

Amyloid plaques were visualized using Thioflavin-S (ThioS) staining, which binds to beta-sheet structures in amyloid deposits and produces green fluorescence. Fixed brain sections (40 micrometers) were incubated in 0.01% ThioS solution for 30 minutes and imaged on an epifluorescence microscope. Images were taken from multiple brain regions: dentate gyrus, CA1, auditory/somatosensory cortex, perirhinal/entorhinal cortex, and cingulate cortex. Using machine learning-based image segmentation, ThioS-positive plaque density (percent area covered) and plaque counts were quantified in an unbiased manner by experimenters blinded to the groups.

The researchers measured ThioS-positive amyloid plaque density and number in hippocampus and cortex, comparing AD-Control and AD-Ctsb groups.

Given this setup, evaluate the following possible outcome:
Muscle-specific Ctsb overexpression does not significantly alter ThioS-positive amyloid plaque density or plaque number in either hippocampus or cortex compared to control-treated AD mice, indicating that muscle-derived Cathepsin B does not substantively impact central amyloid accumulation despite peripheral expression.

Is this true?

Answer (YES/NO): YES